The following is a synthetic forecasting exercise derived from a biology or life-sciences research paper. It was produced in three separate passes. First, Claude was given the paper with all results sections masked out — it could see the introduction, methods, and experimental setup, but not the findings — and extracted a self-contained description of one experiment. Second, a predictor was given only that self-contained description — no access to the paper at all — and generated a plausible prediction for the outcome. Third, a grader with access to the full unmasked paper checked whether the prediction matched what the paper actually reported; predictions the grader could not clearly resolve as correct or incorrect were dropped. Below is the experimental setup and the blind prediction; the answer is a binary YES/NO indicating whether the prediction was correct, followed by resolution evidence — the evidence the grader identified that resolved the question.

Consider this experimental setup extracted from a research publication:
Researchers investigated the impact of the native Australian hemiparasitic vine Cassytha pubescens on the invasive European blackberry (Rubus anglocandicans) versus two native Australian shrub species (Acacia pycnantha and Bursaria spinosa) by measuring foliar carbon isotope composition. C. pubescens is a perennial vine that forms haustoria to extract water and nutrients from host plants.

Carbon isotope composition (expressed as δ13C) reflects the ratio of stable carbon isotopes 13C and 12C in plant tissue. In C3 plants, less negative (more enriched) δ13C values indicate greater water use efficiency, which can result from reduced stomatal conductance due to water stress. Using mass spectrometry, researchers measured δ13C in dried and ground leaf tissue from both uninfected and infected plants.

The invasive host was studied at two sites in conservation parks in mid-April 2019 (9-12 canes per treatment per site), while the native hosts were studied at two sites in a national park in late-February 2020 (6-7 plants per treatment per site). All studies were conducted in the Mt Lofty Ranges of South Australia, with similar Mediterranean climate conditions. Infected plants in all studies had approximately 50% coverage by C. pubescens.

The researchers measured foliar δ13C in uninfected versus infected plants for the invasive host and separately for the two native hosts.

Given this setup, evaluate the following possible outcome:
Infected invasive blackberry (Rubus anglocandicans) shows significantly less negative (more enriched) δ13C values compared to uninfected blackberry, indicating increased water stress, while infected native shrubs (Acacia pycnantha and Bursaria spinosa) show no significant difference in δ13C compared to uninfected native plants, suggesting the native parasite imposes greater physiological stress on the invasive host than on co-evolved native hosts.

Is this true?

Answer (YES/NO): NO